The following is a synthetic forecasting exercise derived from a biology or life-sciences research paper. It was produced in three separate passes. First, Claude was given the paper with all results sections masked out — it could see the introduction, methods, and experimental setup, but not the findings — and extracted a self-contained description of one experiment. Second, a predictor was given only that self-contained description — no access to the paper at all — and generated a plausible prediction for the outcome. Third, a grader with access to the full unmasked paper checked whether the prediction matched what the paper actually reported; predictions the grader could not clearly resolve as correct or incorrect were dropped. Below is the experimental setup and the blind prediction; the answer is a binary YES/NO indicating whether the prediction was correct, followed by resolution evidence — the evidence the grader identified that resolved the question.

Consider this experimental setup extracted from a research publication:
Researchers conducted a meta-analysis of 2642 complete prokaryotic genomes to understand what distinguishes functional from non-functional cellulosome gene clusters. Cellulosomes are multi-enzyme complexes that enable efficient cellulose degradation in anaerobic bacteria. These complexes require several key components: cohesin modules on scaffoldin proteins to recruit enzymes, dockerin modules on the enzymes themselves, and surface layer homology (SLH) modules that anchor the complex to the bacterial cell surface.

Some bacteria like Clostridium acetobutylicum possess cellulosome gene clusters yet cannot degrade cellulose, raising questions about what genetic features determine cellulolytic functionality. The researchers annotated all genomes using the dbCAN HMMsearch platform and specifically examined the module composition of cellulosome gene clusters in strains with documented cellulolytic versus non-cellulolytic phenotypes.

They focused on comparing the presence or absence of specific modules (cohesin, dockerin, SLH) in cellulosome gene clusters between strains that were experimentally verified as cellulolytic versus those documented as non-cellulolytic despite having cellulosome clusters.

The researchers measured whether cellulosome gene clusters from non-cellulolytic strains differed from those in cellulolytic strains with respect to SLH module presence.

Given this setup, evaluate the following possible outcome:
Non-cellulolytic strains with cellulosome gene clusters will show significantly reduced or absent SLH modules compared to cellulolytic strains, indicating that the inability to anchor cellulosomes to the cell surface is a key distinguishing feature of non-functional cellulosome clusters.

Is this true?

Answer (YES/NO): YES